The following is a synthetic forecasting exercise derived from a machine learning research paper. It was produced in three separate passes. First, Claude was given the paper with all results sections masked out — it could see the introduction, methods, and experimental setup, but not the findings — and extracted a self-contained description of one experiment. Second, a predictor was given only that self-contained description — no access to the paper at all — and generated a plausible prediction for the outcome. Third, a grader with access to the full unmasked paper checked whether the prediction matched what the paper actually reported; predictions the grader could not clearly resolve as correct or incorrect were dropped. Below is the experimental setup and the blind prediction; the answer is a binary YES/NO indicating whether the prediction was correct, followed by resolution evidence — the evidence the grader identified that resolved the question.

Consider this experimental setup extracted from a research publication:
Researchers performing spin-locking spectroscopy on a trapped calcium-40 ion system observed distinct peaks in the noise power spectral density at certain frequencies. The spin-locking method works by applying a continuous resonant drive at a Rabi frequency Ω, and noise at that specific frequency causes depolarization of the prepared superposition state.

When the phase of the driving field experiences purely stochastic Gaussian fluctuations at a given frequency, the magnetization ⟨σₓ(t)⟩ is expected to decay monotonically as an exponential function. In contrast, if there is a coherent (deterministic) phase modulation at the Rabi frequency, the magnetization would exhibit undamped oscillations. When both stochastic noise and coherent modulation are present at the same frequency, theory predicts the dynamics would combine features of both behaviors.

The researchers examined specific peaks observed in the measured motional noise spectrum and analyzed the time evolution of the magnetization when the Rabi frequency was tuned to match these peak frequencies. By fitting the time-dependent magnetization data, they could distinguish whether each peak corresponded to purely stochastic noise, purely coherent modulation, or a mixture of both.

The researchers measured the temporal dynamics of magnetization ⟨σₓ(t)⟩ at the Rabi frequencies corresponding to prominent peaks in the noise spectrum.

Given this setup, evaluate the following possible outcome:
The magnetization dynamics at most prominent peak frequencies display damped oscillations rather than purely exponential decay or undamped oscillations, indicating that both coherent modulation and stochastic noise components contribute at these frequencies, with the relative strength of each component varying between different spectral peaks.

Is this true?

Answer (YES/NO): YES